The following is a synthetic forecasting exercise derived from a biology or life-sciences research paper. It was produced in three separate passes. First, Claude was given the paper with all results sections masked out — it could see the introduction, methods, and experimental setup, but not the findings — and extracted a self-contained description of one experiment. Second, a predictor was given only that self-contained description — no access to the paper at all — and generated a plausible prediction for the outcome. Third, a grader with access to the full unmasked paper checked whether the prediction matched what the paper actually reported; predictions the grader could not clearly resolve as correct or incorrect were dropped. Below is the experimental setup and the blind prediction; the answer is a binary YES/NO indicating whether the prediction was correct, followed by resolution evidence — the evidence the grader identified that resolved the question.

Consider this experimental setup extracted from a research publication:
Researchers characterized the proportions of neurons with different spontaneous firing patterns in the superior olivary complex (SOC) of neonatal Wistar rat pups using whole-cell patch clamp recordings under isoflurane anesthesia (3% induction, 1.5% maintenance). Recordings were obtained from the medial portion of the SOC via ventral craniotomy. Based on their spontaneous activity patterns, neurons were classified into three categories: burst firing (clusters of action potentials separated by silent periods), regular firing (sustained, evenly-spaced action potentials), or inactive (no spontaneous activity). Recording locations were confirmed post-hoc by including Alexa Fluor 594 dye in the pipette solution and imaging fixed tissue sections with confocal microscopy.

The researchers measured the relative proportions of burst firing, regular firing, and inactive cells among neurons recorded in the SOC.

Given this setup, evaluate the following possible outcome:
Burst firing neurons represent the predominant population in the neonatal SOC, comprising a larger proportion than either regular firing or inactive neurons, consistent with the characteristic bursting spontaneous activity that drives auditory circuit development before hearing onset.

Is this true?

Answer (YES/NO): NO